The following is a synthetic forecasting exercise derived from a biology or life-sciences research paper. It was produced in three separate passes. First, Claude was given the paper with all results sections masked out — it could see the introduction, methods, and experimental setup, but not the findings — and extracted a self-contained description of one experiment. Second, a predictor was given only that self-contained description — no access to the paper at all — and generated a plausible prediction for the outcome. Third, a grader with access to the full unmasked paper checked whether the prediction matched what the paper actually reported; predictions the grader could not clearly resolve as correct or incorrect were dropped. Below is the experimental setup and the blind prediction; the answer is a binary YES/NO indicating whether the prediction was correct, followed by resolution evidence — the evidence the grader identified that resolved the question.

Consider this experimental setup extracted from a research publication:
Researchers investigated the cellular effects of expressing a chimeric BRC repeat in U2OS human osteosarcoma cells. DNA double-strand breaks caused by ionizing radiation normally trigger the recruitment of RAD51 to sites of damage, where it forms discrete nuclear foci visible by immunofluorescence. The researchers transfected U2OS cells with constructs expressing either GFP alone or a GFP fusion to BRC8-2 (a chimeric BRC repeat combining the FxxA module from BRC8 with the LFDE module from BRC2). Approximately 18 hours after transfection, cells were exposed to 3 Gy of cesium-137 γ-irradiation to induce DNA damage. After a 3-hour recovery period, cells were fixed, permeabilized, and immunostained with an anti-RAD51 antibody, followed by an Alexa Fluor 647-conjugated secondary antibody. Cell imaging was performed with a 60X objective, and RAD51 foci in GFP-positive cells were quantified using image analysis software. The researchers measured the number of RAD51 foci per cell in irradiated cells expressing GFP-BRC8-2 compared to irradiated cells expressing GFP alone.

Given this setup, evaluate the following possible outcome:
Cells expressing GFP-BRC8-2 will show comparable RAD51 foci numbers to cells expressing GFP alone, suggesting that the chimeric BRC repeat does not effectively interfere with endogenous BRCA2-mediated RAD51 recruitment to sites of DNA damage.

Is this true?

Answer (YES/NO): NO